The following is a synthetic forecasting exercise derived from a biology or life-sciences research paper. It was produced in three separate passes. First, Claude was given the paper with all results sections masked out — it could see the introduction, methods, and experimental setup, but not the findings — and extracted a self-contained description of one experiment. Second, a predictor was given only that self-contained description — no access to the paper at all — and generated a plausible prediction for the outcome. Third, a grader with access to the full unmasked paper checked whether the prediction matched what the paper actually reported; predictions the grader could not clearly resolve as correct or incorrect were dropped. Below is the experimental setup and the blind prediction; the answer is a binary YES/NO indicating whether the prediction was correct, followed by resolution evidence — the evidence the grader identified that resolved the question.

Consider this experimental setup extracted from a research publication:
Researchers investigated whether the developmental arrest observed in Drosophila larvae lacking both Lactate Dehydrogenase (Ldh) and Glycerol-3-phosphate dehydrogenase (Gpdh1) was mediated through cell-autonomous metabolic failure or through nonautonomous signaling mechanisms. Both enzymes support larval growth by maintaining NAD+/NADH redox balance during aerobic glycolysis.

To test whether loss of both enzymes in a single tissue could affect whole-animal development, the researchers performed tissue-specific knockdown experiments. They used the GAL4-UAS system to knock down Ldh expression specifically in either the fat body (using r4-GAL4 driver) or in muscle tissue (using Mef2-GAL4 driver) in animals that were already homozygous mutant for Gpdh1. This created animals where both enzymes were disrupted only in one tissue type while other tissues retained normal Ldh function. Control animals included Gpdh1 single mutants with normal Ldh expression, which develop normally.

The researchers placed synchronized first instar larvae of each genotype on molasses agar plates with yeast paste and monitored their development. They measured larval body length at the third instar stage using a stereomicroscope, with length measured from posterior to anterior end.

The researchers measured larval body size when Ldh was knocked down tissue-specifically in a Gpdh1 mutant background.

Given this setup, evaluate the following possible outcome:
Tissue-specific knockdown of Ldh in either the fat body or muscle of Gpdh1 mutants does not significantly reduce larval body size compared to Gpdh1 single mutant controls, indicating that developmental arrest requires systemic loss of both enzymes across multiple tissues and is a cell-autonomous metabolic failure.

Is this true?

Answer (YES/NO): NO